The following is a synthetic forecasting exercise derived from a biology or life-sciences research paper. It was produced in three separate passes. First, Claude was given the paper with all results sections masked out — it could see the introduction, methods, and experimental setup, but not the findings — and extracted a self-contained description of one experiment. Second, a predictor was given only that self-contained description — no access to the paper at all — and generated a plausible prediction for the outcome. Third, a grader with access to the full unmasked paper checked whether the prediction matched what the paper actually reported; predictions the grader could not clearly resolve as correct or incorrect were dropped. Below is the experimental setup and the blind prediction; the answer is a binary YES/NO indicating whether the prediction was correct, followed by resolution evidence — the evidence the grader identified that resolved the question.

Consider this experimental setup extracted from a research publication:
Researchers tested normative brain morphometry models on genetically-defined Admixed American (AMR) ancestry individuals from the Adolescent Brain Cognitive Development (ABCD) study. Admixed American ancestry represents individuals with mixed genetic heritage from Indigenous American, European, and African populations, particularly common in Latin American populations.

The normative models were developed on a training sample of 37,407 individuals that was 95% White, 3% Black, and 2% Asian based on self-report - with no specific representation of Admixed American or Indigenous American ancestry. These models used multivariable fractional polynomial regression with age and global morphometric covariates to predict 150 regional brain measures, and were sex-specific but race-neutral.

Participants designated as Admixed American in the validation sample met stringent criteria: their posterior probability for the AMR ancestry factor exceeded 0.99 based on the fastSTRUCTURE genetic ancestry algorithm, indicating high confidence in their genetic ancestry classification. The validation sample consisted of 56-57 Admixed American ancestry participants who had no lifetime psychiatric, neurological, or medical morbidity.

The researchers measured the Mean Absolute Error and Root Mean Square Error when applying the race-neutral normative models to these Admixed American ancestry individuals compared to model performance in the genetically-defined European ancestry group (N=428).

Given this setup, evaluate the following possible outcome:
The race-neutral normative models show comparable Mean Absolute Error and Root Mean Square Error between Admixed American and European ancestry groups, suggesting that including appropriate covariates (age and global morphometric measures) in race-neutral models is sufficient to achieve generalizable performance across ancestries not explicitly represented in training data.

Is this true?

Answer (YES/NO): YES